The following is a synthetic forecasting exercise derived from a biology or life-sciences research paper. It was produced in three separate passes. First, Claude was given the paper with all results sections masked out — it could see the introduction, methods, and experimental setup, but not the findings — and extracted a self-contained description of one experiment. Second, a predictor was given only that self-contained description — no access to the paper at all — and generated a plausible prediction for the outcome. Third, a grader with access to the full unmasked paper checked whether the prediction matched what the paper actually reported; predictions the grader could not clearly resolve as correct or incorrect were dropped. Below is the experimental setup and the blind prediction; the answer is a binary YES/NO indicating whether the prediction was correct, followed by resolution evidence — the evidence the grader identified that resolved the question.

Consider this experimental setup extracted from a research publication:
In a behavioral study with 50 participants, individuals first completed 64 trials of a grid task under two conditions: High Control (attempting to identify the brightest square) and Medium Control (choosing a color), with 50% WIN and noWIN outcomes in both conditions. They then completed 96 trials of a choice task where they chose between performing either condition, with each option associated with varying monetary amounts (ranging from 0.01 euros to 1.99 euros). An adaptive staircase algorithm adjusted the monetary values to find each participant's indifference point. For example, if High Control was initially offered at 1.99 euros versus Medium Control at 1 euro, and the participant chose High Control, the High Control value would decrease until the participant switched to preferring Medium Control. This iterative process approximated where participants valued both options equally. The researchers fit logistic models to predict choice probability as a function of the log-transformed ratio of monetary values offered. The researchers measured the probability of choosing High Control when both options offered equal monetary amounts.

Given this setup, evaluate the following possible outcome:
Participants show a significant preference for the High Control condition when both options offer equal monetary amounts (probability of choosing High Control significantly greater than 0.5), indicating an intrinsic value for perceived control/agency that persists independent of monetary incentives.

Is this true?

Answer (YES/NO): YES